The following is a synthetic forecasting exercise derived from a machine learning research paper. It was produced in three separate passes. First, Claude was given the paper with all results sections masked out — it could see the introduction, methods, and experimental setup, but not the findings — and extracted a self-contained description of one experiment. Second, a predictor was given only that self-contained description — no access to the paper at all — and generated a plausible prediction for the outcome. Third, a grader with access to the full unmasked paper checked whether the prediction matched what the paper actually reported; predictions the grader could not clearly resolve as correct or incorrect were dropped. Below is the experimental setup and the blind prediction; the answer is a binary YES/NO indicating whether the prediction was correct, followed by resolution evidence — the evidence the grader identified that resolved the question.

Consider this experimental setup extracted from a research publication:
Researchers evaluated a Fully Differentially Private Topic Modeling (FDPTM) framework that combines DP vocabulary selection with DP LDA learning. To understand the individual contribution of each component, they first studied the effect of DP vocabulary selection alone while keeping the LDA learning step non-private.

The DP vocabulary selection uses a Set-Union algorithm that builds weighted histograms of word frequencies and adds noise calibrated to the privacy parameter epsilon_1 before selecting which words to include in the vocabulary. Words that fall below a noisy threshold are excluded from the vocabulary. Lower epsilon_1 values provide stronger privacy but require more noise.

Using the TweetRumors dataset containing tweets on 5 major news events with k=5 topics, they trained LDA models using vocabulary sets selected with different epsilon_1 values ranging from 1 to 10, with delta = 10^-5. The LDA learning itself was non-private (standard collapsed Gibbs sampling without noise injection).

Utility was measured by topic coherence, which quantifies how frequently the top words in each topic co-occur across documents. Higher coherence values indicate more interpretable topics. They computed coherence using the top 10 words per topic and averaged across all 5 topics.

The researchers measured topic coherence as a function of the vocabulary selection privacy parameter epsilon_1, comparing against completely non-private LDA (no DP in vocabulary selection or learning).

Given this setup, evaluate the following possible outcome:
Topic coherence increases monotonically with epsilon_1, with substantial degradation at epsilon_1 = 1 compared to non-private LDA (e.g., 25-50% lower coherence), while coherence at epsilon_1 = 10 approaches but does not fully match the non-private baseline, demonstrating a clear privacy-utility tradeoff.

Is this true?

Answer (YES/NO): NO